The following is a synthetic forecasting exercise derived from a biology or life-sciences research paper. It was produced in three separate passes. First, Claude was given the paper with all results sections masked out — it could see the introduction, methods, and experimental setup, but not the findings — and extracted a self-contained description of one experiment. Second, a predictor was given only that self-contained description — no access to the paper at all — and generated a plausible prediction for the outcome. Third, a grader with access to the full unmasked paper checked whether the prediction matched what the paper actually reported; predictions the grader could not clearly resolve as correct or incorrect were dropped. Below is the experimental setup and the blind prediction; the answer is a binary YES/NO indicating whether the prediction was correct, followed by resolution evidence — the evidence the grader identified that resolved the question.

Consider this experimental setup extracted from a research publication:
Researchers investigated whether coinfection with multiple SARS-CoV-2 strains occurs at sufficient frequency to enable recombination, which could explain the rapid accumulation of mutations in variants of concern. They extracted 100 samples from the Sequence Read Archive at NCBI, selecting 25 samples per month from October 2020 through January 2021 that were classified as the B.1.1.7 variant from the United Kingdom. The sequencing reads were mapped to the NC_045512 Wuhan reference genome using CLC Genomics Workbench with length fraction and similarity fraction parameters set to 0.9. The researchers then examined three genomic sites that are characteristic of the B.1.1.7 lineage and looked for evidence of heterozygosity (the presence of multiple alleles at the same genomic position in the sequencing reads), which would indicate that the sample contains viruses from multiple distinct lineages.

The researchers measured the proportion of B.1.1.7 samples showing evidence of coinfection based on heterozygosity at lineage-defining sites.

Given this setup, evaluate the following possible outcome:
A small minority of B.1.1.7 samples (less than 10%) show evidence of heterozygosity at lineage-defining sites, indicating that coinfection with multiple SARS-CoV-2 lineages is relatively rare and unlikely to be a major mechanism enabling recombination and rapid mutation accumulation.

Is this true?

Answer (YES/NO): NO